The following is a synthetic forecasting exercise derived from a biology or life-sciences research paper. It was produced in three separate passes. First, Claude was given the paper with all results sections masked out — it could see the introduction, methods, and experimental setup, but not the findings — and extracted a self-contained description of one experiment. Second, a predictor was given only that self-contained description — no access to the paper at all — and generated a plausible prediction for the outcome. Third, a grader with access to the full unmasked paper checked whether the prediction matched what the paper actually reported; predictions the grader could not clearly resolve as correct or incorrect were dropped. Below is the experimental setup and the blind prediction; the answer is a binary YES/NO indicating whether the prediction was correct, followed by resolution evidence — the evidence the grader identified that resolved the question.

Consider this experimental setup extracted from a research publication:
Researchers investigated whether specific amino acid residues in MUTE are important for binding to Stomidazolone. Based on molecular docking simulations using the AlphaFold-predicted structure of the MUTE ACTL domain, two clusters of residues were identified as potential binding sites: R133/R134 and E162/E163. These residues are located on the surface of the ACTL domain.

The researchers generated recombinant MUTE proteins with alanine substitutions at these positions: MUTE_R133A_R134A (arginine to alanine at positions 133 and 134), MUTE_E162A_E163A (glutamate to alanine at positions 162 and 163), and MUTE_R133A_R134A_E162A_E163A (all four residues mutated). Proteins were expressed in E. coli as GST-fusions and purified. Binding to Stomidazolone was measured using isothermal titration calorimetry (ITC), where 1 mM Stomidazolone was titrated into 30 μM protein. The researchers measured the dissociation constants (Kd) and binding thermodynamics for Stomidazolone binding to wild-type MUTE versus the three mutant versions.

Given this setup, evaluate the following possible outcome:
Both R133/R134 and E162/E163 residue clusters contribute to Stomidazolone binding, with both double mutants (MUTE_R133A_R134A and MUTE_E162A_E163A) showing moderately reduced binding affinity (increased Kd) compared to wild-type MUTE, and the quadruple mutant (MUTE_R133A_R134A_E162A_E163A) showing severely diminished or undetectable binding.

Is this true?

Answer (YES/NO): YES